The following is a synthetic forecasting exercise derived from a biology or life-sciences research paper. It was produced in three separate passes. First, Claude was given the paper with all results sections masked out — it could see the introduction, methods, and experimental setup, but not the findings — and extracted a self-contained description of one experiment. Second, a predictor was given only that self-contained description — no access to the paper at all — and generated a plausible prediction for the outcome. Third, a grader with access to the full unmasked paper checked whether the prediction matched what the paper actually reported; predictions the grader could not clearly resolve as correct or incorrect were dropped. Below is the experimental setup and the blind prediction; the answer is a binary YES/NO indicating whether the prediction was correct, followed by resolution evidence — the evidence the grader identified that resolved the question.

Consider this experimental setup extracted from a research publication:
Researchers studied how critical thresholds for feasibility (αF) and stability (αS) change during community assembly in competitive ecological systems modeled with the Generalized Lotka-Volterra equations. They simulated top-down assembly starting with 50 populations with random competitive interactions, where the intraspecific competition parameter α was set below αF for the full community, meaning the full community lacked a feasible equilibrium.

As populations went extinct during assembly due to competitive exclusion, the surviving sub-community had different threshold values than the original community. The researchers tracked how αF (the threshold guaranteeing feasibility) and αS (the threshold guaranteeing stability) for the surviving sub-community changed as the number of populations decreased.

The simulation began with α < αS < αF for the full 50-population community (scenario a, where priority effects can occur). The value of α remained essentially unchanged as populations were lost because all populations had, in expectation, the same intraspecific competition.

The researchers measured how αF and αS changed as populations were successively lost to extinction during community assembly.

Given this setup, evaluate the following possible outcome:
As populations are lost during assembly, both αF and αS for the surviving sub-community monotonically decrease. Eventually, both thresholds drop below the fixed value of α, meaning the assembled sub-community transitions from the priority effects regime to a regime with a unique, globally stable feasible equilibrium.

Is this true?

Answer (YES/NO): YES